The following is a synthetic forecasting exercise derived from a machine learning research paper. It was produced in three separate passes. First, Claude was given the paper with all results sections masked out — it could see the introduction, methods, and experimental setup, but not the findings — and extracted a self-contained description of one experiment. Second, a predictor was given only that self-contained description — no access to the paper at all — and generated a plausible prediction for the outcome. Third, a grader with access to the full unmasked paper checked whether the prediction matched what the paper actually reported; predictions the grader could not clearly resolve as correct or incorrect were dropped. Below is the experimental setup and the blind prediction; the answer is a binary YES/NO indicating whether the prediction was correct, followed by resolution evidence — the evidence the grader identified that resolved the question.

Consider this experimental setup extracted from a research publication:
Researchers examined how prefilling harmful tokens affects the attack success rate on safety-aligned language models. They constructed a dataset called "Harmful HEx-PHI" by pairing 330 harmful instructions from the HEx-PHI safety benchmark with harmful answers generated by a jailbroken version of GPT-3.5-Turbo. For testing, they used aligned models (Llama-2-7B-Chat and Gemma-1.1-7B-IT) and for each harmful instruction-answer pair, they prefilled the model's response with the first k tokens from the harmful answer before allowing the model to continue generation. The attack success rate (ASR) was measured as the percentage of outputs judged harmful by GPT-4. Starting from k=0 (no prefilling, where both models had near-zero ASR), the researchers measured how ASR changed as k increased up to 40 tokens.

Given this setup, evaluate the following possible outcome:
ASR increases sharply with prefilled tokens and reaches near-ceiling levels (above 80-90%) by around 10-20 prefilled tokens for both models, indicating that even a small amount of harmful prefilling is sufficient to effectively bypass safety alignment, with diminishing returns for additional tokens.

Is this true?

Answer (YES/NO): NO